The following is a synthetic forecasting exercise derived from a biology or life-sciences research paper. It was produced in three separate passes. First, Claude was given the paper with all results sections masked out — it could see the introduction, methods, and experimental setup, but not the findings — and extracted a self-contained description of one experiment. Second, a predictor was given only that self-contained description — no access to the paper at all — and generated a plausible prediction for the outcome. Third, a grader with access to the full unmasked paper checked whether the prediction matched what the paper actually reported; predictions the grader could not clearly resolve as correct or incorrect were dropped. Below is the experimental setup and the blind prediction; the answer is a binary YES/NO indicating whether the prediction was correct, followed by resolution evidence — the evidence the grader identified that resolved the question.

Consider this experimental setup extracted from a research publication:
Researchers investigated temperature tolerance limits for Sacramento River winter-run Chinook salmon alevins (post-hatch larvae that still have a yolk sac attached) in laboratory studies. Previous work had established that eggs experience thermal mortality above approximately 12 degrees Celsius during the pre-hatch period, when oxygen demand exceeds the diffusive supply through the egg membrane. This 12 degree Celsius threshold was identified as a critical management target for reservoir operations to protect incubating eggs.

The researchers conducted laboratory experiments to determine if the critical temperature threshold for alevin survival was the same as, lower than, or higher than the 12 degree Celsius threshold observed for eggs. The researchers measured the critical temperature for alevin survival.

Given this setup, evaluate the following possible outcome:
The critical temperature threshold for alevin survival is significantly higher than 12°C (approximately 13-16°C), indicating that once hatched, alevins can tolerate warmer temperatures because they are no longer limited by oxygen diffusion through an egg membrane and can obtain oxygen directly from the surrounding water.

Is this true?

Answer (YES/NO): YES